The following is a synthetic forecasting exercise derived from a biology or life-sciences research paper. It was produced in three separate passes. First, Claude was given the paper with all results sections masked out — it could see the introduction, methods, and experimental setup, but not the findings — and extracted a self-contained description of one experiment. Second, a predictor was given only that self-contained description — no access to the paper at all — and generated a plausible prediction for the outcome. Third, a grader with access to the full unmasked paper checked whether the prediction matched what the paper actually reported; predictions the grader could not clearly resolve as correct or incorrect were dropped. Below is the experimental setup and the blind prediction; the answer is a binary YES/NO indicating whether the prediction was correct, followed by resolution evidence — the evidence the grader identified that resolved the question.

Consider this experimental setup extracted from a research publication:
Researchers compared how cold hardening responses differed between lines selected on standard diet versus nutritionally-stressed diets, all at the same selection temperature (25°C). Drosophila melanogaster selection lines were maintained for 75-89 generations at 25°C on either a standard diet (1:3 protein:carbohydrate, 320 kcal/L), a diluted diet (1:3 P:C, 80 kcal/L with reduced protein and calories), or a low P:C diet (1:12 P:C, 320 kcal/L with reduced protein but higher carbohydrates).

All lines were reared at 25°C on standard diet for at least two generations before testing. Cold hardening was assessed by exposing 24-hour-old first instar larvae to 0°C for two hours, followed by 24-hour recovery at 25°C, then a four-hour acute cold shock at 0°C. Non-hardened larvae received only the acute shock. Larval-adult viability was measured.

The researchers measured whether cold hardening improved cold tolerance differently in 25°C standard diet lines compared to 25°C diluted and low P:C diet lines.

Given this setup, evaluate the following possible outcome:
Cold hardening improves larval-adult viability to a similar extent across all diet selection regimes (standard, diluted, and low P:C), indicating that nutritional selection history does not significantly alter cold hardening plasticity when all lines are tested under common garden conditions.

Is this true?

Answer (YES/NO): NO